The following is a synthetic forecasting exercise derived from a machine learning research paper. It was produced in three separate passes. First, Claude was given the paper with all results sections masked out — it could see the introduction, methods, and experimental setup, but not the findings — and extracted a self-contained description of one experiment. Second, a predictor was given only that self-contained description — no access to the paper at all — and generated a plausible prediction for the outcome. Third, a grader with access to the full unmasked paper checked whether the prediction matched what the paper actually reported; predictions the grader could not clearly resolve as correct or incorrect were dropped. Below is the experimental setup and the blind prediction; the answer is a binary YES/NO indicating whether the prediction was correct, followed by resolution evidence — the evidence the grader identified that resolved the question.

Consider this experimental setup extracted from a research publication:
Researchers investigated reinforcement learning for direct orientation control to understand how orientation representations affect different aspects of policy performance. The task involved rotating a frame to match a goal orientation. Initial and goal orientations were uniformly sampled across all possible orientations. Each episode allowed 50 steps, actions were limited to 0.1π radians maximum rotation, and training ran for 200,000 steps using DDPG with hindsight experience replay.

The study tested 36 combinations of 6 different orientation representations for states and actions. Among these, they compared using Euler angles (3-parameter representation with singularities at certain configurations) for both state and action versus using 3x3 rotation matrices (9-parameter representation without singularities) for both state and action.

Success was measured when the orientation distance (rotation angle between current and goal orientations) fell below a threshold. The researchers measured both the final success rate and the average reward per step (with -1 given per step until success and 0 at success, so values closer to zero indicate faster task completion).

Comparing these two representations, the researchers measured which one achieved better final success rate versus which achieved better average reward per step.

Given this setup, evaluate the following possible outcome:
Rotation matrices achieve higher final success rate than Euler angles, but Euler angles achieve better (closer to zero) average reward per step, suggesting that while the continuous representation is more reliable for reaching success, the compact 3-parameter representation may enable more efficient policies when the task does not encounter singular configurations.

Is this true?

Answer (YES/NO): NO